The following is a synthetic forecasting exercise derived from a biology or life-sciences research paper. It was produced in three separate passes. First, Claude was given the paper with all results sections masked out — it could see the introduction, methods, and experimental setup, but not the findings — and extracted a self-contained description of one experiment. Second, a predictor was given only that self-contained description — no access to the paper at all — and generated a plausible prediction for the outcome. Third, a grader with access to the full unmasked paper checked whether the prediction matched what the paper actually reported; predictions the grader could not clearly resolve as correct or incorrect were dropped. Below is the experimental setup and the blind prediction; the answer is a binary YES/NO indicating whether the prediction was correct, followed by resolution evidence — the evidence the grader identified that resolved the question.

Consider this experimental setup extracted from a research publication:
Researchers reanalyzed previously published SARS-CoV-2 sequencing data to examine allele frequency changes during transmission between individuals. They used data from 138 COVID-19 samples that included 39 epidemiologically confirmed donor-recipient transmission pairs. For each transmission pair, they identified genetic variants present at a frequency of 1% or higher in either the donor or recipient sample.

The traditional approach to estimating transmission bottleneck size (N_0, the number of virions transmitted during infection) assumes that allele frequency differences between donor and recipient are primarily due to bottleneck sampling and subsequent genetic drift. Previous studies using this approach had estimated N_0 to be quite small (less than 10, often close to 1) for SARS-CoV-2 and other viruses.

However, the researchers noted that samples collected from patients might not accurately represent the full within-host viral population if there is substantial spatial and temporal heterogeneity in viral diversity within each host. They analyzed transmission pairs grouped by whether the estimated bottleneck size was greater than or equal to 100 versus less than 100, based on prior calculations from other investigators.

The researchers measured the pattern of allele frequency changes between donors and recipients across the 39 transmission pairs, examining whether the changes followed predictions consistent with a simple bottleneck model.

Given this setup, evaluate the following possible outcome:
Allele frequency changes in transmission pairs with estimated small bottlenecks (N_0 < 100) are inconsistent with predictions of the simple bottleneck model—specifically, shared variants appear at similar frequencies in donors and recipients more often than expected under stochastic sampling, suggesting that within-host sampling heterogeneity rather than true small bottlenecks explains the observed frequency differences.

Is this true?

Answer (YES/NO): YES